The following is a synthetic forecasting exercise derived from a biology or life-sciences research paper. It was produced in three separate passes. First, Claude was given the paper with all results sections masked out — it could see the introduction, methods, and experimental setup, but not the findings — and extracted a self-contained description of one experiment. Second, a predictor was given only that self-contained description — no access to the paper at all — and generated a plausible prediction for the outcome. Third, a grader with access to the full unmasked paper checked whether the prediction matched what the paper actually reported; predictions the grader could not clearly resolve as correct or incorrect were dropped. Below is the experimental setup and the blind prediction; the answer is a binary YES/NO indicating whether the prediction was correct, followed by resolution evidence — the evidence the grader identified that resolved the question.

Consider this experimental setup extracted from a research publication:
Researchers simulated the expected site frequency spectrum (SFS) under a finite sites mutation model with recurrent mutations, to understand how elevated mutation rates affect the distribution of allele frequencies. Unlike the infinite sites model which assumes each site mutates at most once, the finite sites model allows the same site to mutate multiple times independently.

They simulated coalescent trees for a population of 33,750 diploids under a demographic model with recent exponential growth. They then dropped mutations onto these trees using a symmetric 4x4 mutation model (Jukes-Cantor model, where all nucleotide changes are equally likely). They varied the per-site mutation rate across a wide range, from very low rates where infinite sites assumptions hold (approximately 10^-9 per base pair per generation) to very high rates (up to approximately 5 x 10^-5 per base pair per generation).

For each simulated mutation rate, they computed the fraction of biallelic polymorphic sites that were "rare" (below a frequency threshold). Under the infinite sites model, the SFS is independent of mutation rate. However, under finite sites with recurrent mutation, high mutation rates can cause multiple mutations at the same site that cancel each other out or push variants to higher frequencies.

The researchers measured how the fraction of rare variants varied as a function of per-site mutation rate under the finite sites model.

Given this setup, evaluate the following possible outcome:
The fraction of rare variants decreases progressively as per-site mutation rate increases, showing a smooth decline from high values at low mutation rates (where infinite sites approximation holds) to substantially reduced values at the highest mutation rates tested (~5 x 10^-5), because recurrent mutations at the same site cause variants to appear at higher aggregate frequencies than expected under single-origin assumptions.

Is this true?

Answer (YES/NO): NO